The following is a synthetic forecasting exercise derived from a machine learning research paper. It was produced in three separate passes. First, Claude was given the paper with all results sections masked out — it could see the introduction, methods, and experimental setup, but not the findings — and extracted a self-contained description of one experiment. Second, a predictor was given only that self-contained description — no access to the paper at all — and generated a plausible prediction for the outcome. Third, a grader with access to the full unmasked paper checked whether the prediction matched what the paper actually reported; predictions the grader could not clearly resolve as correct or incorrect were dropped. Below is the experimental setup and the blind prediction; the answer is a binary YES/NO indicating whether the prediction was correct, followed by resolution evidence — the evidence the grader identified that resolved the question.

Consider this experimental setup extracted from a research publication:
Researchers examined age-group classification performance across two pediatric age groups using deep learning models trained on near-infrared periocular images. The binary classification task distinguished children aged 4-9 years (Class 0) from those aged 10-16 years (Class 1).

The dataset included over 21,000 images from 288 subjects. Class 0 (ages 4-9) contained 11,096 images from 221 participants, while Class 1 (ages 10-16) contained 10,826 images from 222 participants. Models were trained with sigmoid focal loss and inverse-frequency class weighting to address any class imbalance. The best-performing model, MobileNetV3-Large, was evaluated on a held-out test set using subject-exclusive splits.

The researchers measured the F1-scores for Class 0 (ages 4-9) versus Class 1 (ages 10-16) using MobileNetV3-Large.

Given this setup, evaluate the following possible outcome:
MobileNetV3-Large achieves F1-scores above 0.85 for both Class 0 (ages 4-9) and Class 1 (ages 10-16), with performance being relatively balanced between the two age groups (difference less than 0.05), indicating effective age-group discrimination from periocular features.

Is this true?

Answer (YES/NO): NO